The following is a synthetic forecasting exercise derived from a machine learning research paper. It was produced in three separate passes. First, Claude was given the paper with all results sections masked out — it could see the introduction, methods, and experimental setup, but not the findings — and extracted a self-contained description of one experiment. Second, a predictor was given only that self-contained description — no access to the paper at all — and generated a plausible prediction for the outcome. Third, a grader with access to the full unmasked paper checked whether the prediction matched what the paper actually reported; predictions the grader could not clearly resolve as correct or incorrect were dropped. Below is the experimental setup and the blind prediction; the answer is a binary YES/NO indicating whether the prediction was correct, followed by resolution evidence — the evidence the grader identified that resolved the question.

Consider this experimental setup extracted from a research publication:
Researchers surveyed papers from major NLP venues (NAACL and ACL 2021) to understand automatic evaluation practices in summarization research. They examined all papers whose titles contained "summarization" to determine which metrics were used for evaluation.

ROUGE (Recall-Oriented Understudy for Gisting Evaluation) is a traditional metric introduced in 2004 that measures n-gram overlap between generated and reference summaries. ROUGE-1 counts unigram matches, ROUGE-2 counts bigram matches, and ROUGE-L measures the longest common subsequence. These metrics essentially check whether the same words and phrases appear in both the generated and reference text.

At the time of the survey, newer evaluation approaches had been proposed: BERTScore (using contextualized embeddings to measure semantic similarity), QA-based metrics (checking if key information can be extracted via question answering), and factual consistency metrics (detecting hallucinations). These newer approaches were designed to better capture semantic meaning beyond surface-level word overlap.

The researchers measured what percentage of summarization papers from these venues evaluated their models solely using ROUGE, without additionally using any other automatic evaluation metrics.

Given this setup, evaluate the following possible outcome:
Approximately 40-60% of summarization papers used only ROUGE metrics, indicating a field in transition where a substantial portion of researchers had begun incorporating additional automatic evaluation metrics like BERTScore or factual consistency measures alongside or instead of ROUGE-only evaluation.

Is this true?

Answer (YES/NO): NO